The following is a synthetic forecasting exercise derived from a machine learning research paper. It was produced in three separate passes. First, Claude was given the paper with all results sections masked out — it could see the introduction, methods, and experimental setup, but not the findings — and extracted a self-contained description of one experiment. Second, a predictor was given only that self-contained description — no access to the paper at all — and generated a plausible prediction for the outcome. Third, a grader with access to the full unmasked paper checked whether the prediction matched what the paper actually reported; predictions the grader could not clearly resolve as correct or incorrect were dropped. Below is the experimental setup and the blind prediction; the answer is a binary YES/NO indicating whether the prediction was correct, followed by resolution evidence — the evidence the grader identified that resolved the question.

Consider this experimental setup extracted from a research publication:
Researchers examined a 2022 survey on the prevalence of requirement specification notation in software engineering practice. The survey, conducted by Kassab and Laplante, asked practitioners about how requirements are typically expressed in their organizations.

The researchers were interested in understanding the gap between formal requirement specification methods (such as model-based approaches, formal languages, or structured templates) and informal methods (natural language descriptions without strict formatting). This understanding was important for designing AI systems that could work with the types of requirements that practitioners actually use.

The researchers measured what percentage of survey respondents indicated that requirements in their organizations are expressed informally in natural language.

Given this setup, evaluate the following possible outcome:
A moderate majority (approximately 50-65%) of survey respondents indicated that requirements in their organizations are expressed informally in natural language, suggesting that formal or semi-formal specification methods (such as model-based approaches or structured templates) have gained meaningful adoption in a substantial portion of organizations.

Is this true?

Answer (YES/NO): NO